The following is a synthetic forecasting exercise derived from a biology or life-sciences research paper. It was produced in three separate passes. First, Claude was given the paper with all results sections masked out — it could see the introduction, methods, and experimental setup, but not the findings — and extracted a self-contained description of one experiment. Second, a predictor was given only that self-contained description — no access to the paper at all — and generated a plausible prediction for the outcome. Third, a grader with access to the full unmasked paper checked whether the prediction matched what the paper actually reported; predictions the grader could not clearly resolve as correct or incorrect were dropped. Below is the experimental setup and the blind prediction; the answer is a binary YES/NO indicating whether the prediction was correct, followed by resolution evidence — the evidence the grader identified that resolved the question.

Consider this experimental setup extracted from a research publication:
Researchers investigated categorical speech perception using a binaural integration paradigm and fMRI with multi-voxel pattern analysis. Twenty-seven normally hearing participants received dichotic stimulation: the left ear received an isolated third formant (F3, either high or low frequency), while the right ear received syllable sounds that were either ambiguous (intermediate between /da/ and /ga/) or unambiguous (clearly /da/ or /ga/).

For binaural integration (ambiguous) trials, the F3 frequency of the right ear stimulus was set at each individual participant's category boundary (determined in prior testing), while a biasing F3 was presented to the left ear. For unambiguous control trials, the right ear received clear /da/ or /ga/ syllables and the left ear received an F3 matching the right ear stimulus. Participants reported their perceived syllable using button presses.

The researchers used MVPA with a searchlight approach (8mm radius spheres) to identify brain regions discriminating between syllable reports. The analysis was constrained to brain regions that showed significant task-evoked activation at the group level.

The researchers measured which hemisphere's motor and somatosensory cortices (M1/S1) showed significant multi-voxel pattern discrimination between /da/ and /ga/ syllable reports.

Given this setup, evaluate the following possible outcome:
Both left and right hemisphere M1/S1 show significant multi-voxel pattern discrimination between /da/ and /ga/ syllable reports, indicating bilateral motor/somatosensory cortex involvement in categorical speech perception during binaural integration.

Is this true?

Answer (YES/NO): NO